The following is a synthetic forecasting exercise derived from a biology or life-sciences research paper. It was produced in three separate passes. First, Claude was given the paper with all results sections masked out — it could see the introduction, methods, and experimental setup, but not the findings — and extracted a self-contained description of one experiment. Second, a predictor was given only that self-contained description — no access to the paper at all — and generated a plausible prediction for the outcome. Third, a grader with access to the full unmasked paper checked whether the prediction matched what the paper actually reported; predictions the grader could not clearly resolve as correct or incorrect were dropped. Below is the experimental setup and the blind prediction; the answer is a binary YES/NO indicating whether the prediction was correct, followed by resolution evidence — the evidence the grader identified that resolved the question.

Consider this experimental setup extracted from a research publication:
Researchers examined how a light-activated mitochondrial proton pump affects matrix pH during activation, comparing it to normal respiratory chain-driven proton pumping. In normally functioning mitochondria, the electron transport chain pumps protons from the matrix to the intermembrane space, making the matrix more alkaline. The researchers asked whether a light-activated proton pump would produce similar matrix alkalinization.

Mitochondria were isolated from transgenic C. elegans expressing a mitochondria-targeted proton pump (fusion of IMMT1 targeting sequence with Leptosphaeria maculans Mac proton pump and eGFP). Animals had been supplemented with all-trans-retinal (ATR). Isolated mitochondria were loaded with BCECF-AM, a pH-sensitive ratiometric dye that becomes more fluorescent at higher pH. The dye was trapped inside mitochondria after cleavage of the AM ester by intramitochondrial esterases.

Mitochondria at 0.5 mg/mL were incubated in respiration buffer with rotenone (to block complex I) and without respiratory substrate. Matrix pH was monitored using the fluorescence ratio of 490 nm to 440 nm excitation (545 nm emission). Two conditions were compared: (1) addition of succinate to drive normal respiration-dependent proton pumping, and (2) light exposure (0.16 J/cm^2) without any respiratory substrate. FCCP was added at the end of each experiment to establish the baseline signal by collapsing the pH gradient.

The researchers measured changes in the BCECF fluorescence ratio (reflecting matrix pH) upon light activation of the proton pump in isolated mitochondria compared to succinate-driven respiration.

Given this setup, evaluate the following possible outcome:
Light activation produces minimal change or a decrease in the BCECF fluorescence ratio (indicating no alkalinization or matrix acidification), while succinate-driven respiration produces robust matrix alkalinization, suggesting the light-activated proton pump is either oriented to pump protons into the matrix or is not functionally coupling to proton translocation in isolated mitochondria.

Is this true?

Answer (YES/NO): NO